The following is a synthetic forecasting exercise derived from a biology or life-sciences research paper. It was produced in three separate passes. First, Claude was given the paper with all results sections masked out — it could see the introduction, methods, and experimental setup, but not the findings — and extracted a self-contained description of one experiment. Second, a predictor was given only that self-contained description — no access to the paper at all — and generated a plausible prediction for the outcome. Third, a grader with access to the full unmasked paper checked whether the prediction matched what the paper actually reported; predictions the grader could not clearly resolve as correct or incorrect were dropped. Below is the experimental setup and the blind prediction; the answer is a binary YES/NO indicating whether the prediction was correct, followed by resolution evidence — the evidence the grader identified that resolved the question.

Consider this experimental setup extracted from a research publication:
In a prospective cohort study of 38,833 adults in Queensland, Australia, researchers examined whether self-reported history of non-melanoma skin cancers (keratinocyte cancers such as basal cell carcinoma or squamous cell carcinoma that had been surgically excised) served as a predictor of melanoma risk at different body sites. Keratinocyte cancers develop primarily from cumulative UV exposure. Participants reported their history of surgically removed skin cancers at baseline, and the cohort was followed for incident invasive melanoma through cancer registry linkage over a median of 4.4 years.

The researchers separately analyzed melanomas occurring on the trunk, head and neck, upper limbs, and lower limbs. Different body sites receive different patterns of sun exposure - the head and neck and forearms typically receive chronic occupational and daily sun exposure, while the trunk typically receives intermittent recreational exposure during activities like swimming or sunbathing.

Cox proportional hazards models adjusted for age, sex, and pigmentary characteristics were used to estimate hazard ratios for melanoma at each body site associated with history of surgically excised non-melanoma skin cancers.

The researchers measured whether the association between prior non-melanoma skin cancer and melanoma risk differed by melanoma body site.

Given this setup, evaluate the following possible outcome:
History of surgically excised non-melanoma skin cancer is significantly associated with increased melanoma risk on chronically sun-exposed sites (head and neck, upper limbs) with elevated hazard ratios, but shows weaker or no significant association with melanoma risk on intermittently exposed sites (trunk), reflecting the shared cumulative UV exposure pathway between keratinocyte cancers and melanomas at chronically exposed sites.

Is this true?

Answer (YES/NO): NO